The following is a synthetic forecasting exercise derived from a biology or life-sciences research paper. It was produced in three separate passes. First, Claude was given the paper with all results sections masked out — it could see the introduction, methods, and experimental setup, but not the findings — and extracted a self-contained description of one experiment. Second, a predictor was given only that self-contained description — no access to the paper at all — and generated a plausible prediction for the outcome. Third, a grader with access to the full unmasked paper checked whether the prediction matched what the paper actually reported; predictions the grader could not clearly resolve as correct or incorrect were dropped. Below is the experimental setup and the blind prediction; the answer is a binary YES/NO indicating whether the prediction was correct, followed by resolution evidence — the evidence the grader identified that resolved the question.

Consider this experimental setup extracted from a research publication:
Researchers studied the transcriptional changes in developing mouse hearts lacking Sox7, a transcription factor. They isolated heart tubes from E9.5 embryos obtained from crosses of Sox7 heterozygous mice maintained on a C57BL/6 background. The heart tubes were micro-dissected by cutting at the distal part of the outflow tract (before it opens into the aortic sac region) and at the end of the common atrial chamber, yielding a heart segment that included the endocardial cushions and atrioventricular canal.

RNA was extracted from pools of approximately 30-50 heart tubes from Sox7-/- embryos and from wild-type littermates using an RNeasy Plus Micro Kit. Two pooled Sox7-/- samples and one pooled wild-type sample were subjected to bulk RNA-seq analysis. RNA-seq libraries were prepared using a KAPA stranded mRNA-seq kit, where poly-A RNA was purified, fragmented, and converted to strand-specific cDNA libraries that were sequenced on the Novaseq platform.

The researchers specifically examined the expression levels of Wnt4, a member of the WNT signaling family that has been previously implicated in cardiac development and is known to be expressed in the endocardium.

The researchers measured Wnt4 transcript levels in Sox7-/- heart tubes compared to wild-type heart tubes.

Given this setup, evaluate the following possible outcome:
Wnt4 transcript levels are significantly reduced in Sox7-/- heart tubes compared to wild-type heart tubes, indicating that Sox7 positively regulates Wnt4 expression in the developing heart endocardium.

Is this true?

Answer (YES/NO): YES